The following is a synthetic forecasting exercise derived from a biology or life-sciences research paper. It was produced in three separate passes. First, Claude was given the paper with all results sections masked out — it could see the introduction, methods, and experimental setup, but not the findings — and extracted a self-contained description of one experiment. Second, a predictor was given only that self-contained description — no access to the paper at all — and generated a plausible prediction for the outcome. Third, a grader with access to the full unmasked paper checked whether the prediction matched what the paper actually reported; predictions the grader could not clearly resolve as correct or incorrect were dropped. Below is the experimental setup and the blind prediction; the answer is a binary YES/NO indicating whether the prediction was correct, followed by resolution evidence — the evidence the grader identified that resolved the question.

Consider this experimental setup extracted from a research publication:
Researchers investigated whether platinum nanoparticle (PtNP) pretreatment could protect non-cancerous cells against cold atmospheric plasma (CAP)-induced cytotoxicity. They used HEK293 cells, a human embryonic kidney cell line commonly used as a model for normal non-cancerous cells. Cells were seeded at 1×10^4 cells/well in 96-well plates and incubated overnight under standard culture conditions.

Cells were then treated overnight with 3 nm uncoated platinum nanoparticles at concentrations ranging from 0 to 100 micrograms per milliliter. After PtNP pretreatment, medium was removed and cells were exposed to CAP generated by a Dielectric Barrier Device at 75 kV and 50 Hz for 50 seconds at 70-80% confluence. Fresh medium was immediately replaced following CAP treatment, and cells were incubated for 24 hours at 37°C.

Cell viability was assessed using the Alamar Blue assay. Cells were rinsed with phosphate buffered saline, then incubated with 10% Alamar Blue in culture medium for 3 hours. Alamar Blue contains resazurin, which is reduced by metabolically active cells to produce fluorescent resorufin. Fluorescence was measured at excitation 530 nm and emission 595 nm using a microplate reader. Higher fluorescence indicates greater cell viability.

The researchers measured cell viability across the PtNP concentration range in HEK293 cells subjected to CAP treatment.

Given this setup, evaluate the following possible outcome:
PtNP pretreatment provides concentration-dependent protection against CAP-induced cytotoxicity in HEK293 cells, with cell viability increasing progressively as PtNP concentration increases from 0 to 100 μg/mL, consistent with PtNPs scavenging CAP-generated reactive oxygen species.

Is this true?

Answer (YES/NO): NO